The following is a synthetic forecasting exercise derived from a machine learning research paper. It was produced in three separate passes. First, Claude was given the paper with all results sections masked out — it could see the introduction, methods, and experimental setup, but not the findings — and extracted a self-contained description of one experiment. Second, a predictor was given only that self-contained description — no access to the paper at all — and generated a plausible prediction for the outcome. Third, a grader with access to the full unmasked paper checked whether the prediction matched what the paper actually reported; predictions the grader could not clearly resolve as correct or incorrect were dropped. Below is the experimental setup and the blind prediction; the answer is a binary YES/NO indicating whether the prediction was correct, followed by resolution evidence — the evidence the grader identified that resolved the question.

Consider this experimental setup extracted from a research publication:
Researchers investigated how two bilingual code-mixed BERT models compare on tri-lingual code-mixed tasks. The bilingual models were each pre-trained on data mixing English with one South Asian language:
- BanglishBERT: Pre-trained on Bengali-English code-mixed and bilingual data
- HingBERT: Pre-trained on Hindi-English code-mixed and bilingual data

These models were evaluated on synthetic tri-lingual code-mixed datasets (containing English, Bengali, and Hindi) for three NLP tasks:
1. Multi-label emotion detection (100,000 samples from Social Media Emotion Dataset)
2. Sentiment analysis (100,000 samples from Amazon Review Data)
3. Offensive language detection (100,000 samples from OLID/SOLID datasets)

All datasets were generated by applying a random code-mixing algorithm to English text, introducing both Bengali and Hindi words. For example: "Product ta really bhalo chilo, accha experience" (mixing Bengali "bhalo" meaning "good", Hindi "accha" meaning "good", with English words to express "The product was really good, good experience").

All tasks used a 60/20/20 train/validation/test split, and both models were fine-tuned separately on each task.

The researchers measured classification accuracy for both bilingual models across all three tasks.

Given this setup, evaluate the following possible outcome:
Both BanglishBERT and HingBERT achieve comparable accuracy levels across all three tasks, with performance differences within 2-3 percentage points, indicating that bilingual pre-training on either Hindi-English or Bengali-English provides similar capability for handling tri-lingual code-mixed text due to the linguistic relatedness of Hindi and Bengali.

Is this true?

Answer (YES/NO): NO